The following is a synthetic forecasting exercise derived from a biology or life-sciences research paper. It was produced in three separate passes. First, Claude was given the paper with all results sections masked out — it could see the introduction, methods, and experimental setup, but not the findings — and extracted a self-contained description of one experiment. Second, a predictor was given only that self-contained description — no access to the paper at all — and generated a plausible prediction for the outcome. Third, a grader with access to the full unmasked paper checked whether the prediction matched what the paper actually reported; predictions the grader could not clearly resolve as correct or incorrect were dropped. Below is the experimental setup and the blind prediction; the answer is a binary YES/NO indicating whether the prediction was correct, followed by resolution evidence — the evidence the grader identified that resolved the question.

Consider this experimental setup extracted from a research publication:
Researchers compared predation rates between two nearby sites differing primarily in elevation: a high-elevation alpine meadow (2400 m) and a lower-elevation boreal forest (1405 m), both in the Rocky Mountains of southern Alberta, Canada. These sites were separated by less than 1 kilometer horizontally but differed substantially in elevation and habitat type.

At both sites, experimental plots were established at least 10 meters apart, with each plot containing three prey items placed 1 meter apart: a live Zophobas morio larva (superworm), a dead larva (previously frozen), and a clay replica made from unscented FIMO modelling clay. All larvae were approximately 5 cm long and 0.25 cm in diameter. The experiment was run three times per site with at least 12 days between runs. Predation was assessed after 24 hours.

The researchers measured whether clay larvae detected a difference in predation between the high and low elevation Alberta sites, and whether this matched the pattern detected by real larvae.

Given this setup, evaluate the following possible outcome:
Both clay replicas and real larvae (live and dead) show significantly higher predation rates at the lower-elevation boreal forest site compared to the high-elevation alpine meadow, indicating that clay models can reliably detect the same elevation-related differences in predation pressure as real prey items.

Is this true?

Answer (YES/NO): NO